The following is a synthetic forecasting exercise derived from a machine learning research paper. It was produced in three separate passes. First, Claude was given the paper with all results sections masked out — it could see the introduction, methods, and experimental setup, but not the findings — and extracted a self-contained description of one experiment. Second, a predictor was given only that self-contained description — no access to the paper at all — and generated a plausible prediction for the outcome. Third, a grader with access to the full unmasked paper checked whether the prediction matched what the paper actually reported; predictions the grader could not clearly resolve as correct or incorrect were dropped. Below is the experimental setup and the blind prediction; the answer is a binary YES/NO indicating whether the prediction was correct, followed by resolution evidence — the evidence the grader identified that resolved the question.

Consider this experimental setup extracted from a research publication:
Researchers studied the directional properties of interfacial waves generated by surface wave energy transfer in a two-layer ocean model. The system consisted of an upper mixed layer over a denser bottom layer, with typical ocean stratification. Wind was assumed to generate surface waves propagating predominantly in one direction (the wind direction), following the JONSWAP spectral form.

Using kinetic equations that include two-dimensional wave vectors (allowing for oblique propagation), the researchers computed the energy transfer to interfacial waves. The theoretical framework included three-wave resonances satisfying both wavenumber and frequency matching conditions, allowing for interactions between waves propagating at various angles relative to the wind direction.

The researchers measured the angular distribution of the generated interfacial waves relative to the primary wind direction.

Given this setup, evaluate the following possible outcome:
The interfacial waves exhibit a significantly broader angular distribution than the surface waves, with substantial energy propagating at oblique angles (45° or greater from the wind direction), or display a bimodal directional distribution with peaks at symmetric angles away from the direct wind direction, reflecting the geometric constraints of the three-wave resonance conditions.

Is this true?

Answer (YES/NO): YES